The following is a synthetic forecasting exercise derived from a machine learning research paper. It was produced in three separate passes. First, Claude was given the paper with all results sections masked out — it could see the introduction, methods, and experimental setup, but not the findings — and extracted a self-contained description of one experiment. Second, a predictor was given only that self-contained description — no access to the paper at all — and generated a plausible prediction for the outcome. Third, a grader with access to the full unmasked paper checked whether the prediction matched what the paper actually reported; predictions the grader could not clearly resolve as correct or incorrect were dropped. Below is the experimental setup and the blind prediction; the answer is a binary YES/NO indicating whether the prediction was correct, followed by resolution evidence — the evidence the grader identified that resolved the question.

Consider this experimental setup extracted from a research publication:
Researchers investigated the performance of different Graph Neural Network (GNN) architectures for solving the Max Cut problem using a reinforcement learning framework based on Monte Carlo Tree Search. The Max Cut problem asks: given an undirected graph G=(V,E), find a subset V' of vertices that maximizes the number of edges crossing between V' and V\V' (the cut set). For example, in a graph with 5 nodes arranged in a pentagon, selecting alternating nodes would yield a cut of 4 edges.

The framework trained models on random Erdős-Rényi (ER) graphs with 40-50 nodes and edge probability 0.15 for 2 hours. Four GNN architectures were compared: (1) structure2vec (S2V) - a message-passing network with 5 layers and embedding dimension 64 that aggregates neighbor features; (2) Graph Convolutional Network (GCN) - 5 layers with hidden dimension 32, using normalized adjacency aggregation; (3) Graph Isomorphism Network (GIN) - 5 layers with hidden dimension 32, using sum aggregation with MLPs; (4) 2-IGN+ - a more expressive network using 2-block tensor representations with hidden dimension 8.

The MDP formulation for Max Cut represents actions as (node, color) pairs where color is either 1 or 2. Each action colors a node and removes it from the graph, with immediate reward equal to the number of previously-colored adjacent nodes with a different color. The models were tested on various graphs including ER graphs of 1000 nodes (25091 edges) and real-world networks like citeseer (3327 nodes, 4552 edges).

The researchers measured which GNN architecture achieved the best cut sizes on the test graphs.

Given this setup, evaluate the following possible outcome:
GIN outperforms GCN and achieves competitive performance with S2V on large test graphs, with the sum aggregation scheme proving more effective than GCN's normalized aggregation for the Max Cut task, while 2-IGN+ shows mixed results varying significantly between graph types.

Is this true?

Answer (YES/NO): YES